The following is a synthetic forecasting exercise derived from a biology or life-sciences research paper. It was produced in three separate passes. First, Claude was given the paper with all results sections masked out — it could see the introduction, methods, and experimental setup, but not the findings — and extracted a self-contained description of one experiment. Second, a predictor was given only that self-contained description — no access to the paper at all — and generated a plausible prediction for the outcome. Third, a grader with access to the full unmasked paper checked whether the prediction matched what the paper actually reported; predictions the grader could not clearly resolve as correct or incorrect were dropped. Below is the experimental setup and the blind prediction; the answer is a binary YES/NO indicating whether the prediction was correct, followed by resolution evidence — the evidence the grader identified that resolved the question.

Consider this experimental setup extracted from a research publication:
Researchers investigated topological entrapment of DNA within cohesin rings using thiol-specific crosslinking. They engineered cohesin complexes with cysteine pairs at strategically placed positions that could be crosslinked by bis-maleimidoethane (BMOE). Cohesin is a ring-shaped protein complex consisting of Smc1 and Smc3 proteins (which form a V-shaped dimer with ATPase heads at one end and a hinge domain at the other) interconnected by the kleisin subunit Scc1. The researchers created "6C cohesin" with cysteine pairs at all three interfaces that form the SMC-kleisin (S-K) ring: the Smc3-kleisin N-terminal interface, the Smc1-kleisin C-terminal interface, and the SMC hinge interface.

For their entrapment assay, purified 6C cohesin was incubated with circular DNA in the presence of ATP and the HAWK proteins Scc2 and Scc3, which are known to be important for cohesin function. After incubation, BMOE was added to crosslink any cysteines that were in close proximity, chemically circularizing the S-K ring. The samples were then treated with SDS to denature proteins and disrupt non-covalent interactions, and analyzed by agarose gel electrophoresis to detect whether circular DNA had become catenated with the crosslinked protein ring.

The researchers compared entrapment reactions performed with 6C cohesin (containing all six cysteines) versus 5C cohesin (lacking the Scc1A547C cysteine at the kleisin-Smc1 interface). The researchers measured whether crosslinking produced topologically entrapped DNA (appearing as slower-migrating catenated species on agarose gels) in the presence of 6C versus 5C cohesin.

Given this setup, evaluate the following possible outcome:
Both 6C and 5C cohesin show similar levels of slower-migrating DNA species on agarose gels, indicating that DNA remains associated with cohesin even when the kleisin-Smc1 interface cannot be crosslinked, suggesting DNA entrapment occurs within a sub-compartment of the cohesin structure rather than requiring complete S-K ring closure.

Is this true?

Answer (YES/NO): NO